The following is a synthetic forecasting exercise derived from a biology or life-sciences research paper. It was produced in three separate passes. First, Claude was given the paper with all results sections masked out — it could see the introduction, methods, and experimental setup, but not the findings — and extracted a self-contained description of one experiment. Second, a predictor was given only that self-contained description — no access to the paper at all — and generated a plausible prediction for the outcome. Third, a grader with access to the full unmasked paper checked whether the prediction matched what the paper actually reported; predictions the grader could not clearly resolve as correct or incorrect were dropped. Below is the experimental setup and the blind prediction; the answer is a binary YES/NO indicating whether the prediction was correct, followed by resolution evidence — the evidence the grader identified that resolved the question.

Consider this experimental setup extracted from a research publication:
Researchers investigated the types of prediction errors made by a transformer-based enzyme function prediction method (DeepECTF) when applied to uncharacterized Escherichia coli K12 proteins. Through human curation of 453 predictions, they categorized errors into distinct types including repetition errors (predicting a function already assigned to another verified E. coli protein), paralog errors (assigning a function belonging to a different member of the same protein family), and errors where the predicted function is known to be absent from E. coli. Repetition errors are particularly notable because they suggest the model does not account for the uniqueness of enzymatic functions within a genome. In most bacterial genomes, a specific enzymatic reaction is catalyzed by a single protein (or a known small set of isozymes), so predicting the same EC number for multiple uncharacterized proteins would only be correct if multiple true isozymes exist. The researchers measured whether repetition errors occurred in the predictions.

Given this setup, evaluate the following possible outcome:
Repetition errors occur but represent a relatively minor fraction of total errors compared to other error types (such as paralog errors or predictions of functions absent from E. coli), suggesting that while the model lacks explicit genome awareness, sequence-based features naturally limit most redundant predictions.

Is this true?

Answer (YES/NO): NO